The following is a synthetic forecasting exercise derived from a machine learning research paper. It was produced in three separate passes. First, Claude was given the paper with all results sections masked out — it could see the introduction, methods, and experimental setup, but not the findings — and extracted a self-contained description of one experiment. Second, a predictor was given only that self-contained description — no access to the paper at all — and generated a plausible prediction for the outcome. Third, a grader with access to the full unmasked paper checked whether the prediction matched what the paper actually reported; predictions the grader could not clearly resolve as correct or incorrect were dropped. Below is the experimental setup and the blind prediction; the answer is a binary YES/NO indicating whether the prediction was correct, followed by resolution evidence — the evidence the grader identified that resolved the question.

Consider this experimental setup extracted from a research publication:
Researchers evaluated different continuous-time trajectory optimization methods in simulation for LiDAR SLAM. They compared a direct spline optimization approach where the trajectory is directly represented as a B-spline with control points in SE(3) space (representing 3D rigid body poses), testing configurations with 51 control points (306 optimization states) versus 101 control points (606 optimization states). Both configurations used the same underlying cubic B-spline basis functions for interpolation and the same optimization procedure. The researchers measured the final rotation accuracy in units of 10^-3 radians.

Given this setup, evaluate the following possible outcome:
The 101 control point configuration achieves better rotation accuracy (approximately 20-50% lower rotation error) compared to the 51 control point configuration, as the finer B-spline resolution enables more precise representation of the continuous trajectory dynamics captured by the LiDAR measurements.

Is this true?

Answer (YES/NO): NO